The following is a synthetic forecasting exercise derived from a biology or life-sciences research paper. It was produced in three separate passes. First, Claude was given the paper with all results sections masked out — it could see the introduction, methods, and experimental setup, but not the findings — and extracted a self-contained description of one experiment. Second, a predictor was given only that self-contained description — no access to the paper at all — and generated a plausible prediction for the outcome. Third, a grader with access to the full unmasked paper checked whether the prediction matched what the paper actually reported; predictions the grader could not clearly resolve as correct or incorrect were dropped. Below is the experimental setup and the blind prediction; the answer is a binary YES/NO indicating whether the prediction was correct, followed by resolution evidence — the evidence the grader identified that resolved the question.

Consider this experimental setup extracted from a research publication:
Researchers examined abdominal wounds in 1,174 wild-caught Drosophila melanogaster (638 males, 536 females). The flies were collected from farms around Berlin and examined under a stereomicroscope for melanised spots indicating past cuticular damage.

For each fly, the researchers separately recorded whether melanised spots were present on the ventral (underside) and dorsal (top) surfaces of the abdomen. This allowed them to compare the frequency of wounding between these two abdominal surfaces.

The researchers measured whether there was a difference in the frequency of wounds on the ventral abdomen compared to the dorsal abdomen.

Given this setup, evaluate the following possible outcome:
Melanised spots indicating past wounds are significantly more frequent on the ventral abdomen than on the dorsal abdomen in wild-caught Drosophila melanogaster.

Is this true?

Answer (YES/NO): YES